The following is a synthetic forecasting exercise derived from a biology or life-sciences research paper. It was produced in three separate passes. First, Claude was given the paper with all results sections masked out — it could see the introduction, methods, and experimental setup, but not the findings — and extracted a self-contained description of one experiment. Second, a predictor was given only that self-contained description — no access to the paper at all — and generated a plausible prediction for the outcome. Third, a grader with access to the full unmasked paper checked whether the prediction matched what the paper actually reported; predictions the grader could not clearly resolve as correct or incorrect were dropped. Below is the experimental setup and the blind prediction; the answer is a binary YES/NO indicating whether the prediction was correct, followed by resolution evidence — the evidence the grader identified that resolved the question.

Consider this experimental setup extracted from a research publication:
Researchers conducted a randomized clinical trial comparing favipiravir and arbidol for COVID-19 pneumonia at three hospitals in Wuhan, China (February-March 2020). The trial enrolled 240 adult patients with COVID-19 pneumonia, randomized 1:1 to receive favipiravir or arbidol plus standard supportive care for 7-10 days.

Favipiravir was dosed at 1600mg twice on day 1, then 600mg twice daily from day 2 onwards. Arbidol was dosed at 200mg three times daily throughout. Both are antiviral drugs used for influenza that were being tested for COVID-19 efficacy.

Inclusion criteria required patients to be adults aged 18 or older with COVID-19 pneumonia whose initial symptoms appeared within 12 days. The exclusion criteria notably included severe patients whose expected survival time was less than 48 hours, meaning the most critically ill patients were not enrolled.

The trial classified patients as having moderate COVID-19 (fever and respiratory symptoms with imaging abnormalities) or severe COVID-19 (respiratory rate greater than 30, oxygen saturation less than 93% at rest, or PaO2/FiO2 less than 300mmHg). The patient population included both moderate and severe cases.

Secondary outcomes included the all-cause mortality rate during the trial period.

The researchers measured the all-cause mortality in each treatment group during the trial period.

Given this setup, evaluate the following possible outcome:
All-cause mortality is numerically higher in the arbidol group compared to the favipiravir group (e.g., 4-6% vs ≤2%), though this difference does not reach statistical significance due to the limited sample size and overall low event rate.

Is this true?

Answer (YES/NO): NO